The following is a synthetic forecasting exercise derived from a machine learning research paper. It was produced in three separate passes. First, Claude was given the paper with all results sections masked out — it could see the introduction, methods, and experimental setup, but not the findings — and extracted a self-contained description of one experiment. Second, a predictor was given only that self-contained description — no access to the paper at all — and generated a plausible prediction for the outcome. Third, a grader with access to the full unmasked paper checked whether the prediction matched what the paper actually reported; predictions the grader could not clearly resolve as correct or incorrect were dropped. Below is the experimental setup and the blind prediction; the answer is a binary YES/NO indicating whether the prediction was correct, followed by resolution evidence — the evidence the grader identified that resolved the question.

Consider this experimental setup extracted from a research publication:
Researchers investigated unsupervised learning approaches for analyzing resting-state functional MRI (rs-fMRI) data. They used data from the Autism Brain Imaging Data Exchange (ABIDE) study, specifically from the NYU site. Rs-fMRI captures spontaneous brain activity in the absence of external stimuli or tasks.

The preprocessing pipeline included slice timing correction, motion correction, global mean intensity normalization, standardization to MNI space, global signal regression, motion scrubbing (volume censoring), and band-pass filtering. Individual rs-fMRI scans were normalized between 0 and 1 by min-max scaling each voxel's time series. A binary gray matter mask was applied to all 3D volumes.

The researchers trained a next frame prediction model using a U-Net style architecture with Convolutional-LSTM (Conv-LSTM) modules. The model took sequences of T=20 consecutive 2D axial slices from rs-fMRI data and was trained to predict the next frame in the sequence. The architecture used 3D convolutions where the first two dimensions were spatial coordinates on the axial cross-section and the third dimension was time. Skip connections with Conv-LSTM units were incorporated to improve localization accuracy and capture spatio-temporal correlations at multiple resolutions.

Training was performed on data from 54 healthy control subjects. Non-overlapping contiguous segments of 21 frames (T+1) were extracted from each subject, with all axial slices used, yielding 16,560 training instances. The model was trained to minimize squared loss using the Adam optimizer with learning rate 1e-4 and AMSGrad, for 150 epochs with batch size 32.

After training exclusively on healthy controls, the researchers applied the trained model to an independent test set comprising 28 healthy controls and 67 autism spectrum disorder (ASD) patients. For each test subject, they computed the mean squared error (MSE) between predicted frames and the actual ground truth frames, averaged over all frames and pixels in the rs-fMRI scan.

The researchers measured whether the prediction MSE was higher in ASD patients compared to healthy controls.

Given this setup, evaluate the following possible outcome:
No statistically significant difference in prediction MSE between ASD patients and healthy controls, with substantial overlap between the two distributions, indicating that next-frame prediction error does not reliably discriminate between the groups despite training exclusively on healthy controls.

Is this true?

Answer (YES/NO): NO